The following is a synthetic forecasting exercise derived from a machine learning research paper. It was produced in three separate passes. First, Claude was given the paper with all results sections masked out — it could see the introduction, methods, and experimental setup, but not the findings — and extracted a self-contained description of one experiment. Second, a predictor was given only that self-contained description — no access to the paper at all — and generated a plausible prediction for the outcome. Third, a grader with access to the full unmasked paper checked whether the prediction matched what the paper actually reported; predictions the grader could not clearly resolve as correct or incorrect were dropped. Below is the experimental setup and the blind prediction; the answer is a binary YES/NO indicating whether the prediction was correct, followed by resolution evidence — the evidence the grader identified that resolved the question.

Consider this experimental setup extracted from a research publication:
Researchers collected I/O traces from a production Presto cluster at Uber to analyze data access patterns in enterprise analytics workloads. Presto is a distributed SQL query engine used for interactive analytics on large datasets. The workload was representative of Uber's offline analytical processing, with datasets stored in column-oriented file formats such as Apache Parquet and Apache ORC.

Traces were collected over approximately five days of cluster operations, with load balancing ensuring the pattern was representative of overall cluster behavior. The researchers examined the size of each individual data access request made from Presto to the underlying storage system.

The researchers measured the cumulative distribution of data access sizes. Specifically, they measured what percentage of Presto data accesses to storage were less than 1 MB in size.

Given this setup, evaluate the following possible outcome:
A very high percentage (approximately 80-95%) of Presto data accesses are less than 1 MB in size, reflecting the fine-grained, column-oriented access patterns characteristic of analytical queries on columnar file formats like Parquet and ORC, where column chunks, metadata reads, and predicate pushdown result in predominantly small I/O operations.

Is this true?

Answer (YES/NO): YES